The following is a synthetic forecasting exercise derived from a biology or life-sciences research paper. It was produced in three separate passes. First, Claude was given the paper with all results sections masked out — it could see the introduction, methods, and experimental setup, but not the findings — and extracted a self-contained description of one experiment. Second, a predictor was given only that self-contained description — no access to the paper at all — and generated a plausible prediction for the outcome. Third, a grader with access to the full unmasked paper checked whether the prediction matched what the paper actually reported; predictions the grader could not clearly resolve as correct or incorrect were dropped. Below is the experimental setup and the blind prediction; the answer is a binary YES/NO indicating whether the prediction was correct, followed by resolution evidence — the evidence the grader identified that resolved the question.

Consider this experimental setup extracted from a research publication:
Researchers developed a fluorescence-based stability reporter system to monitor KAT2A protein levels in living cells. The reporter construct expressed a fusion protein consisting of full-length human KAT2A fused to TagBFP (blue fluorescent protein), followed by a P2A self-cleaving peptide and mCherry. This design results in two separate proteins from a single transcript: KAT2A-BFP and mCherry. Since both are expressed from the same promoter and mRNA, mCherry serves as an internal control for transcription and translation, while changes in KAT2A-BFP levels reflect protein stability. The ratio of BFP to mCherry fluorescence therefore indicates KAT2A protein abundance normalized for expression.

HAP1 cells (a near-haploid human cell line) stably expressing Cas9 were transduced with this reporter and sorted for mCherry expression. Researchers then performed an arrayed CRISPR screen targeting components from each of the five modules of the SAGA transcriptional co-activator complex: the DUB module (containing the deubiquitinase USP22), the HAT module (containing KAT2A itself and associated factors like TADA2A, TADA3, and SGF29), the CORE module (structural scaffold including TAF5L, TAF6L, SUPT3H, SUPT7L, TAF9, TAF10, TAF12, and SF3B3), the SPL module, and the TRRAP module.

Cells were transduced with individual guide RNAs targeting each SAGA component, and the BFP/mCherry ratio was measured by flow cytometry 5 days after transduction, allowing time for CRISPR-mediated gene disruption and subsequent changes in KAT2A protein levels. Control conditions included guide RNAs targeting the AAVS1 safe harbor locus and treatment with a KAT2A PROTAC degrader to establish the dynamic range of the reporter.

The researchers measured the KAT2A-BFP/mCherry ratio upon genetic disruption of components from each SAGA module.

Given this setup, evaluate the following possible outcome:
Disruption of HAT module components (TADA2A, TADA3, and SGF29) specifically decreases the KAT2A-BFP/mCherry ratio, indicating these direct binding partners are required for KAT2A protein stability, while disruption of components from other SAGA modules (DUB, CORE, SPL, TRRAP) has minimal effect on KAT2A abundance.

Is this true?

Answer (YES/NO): NO